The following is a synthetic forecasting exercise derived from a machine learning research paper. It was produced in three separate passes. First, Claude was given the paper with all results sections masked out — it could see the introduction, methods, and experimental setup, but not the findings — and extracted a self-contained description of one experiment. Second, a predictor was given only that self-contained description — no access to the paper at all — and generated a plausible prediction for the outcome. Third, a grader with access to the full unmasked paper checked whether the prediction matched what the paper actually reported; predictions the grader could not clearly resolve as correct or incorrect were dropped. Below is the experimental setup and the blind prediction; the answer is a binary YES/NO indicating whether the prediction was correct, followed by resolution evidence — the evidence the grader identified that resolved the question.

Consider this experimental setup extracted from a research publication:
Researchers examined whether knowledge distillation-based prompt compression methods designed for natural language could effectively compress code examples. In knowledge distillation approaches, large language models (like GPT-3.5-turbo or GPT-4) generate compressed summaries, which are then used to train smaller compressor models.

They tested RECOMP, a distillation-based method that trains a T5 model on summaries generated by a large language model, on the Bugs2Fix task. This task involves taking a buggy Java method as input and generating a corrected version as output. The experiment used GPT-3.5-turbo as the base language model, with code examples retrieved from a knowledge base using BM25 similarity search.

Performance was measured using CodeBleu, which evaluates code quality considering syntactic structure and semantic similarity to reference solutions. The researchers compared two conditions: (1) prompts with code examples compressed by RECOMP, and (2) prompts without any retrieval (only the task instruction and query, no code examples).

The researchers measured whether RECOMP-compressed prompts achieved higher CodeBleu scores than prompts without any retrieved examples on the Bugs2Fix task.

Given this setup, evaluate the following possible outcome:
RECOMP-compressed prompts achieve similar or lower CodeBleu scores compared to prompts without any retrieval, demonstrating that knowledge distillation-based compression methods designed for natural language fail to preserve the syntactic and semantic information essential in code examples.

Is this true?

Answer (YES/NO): NO